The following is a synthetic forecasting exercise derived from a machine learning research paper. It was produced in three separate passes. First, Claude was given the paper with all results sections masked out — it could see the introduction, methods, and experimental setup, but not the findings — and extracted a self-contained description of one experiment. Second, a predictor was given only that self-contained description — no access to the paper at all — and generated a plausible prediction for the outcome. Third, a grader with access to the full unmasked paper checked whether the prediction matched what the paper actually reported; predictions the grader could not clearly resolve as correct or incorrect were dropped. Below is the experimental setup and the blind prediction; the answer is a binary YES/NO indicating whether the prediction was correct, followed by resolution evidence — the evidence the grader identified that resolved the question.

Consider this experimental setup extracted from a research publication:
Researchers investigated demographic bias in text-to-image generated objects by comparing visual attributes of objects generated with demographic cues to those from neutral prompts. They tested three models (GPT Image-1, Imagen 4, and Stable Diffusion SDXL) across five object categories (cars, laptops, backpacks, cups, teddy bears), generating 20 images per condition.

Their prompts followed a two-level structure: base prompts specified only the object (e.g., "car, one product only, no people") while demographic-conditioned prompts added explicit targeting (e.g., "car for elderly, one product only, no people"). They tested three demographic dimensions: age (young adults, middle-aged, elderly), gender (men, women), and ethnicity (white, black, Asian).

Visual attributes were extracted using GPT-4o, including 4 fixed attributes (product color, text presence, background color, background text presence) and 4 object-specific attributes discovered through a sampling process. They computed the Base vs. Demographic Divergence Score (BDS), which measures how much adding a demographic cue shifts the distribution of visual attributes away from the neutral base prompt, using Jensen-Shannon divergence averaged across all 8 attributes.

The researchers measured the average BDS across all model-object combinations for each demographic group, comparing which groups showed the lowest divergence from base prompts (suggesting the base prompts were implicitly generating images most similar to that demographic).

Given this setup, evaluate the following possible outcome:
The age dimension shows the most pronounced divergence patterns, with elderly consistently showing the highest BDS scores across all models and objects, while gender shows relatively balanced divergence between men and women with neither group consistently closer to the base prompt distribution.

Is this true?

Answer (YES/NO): NO